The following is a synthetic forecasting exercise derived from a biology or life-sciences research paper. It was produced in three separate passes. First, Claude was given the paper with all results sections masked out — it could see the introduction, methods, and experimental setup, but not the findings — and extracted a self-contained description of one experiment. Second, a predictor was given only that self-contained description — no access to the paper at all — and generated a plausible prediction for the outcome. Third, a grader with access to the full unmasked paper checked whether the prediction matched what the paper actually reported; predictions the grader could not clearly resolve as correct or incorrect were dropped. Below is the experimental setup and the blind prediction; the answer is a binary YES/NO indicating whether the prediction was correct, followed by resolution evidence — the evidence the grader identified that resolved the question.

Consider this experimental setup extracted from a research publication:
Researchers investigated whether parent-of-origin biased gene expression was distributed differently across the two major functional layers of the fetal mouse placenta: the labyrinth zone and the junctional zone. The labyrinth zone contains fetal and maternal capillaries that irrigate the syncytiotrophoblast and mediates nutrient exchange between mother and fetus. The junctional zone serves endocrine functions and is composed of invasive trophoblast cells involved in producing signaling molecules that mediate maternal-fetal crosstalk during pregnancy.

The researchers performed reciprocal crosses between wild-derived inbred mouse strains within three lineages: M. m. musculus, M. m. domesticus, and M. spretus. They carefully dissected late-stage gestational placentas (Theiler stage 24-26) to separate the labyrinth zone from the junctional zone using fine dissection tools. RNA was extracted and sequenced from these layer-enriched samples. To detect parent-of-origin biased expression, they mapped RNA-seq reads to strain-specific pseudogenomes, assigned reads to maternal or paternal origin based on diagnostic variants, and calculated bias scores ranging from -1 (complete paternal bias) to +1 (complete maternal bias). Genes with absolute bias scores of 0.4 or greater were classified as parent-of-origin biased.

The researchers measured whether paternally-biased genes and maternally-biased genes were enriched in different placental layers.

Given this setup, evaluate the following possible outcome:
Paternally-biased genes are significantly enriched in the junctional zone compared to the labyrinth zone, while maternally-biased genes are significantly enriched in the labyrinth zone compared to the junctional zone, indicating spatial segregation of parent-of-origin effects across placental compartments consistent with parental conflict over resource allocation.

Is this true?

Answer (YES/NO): NO